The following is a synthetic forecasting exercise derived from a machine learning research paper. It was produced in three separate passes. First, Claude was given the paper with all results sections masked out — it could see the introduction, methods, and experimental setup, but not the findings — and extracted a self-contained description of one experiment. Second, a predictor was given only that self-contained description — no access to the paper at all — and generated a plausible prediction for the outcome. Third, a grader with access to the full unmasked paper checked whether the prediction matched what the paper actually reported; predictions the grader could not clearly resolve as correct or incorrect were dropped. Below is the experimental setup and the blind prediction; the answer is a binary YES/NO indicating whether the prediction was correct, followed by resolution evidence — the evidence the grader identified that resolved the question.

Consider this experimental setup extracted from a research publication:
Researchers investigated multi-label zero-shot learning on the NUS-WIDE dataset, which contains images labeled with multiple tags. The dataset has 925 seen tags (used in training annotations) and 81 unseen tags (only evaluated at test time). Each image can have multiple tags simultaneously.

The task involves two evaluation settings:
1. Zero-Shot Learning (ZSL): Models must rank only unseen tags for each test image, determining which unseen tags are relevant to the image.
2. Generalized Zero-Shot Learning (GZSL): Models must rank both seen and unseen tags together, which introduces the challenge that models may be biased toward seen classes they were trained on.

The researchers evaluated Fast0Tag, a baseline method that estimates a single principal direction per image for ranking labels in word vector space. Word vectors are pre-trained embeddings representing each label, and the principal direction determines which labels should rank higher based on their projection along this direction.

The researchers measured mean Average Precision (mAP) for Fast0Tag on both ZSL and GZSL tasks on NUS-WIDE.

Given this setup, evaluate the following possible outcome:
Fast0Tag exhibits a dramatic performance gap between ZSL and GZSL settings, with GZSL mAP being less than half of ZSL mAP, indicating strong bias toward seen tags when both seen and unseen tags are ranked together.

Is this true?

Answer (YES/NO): YES